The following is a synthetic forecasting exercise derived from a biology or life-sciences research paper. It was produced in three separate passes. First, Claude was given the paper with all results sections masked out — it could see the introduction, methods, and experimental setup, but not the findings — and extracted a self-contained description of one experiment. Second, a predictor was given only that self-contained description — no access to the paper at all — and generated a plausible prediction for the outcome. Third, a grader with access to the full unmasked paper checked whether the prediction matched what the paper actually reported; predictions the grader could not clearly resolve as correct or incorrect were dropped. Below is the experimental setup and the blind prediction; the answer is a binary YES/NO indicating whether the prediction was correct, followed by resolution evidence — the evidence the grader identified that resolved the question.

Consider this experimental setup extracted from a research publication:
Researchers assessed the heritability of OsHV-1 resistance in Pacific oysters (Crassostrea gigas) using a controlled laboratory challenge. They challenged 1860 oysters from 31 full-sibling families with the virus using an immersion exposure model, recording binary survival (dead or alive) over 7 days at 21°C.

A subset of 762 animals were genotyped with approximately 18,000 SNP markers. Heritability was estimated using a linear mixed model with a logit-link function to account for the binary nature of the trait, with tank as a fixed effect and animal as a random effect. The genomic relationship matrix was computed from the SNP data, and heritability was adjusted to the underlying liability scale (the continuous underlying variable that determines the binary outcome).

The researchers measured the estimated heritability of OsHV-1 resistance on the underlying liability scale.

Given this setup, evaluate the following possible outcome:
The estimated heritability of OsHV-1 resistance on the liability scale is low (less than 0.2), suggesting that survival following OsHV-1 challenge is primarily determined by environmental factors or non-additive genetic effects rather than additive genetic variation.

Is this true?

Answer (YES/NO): NO